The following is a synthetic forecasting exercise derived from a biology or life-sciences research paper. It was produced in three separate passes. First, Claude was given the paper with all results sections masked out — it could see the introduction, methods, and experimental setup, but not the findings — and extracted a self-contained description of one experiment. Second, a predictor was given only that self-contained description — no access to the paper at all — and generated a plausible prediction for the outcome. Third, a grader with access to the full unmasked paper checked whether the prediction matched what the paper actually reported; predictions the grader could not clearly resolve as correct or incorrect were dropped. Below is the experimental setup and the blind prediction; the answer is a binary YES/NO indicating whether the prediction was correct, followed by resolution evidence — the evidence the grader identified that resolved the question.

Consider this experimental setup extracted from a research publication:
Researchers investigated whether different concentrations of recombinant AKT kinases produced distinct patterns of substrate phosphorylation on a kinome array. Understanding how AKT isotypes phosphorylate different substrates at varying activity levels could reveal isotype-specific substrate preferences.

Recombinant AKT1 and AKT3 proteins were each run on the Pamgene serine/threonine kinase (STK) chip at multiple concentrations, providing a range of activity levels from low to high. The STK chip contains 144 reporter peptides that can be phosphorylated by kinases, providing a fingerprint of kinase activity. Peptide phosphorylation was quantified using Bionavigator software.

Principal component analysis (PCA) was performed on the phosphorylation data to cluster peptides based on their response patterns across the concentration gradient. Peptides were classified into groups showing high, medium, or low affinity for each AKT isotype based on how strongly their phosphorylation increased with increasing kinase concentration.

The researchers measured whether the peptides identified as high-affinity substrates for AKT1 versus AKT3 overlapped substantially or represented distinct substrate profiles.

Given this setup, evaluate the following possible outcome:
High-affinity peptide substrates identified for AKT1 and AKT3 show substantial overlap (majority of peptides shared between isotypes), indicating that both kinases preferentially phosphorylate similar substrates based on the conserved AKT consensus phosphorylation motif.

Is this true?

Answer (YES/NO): NO